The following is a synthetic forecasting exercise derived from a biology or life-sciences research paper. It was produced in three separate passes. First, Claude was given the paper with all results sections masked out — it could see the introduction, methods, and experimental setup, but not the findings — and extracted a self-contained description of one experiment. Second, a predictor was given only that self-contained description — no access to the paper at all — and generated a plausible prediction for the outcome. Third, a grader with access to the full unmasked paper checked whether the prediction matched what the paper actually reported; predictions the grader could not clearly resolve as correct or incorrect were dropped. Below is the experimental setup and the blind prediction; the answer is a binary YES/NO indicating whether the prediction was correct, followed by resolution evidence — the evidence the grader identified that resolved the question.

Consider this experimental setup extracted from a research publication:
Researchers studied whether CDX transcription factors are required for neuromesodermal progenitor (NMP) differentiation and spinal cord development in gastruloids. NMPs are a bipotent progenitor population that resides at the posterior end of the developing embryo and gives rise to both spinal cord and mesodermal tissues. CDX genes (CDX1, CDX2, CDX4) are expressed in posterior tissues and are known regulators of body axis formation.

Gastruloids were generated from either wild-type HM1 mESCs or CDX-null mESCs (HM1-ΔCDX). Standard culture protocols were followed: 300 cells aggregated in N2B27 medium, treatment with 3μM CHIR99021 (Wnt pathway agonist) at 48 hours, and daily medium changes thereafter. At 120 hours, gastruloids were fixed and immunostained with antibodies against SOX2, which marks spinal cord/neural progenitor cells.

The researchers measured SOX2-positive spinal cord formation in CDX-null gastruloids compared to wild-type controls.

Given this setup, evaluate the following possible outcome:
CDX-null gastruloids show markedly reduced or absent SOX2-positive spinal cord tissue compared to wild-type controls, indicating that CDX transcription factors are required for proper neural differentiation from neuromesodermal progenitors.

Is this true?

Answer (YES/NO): YES